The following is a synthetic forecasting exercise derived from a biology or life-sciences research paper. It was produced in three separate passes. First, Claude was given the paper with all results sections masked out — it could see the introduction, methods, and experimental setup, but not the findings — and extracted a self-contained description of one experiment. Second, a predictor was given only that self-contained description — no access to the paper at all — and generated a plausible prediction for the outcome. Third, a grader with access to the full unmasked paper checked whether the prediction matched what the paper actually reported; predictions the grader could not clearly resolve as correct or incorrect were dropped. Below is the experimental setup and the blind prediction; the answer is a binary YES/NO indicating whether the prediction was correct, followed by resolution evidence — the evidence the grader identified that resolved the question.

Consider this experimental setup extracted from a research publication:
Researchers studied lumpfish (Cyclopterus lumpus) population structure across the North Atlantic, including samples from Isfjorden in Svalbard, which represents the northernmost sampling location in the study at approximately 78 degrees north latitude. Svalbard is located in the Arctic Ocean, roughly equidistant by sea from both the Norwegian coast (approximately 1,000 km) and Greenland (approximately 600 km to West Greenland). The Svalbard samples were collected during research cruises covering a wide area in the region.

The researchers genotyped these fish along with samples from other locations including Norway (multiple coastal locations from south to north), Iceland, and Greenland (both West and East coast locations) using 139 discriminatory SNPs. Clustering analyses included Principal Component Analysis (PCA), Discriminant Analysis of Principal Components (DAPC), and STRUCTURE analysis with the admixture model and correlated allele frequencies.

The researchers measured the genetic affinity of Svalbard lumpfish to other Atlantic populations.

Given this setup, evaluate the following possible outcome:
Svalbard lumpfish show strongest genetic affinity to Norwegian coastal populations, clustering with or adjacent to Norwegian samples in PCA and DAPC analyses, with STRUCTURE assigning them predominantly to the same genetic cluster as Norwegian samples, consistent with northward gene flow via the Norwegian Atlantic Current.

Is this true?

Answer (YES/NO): NO